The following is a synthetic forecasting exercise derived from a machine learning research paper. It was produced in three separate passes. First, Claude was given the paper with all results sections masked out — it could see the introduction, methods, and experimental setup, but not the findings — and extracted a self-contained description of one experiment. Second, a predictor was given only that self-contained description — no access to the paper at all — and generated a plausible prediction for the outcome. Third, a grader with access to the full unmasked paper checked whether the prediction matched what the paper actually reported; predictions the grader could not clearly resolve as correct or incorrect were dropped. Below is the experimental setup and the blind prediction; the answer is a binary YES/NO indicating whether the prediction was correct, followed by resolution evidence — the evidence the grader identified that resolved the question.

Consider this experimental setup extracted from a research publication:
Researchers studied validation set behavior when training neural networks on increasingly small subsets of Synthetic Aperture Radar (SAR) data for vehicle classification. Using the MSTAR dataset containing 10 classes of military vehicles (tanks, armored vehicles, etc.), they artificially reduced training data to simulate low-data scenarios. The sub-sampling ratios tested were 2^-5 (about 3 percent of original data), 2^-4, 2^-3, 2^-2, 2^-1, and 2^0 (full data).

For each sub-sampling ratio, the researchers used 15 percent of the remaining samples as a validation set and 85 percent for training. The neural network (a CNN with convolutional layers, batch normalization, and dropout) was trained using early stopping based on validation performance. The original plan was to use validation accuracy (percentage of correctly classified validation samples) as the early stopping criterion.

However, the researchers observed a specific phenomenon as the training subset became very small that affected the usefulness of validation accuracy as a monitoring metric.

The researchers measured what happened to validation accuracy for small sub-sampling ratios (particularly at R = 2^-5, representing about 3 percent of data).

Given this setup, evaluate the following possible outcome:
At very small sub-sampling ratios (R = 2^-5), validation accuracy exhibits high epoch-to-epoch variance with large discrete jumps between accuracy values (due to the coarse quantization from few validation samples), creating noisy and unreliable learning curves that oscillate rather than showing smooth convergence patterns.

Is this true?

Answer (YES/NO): NO